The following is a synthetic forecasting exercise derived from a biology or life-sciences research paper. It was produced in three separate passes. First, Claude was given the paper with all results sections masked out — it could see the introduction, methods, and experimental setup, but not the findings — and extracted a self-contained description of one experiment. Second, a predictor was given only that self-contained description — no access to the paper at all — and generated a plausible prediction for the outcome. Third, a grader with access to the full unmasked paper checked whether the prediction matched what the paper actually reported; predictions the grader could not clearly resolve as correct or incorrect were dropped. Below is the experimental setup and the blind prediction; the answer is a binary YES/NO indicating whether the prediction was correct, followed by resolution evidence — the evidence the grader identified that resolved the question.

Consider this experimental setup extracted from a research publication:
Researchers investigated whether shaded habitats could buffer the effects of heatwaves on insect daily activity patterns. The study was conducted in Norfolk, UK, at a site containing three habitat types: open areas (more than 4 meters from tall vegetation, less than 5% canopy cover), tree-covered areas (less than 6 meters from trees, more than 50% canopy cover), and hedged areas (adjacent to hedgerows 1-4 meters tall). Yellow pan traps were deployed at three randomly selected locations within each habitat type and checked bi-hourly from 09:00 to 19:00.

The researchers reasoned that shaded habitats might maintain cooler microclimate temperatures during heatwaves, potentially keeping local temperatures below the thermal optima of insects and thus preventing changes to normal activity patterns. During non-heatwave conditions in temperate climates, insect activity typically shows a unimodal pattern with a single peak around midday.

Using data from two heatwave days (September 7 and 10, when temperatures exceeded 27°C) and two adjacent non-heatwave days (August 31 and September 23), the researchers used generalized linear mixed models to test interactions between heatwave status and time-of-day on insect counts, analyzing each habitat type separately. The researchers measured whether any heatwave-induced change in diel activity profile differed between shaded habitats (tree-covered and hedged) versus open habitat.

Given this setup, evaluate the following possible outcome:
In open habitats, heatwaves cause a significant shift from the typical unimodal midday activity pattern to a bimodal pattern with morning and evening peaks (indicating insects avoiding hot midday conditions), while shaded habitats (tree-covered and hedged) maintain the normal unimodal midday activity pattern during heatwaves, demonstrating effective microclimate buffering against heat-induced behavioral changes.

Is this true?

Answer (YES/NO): NO